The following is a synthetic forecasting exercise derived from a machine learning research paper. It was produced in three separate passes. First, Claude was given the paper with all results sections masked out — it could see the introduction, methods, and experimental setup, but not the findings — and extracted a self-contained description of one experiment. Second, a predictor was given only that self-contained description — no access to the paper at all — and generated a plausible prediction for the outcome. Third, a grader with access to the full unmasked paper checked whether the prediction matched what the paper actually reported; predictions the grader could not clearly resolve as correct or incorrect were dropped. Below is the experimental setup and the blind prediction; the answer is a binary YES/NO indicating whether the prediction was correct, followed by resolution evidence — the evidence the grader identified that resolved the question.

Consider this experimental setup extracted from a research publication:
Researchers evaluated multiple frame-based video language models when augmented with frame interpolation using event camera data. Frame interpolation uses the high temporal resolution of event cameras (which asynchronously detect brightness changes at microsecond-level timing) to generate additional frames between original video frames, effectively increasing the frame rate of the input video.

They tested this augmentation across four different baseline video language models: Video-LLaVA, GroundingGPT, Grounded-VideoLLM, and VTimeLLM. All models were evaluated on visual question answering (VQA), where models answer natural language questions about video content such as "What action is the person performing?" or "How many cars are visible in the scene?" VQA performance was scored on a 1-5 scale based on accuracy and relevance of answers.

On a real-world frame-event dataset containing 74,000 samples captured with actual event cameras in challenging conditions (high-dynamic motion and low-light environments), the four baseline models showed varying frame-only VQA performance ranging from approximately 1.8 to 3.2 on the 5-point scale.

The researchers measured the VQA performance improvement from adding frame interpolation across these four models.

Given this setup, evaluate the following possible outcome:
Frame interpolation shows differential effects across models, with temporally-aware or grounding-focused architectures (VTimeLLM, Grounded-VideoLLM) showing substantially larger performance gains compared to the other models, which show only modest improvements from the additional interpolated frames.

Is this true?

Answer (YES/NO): NO